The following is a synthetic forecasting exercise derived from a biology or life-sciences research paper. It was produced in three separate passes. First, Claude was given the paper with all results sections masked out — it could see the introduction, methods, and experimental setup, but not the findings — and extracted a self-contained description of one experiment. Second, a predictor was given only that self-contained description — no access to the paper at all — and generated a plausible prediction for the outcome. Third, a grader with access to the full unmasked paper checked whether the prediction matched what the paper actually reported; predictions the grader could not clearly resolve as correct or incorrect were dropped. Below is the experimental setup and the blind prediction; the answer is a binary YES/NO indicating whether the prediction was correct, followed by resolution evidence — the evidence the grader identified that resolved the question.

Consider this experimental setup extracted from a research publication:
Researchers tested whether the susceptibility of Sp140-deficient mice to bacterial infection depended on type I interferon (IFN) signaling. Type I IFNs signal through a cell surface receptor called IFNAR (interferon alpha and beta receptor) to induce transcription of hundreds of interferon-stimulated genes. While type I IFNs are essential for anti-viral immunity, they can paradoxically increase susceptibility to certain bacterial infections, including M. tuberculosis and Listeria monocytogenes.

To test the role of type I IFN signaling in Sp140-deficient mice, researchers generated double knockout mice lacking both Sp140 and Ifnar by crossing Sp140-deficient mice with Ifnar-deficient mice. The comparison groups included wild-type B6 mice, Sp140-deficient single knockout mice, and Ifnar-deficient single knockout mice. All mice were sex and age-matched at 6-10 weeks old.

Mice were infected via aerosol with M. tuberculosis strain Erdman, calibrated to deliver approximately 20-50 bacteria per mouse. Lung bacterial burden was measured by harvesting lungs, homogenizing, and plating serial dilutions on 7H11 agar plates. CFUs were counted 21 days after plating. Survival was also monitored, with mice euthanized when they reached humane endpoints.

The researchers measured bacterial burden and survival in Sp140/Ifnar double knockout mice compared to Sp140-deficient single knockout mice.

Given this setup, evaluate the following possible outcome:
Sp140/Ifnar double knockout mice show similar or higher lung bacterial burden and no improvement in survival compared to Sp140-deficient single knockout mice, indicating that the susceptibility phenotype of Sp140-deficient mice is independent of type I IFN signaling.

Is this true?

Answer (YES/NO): NO